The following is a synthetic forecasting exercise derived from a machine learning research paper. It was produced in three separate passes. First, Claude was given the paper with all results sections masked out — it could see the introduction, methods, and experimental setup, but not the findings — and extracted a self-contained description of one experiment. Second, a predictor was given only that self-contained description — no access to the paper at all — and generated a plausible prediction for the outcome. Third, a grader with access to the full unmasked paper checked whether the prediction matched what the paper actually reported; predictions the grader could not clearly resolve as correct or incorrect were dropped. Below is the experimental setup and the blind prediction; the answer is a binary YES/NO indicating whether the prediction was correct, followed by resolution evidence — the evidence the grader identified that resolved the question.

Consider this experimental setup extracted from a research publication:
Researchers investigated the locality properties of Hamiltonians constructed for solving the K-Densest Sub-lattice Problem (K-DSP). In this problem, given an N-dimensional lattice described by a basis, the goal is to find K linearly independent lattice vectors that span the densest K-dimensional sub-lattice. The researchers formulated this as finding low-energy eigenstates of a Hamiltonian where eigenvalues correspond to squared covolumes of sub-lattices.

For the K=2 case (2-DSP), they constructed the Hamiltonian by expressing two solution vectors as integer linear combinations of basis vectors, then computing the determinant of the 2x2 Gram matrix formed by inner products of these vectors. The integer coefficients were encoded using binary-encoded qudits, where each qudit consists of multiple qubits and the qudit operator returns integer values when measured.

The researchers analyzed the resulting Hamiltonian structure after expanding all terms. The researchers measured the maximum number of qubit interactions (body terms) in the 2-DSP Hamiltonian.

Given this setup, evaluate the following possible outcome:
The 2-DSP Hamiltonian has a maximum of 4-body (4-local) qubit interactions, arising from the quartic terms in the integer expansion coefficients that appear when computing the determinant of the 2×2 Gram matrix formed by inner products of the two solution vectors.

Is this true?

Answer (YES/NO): YES